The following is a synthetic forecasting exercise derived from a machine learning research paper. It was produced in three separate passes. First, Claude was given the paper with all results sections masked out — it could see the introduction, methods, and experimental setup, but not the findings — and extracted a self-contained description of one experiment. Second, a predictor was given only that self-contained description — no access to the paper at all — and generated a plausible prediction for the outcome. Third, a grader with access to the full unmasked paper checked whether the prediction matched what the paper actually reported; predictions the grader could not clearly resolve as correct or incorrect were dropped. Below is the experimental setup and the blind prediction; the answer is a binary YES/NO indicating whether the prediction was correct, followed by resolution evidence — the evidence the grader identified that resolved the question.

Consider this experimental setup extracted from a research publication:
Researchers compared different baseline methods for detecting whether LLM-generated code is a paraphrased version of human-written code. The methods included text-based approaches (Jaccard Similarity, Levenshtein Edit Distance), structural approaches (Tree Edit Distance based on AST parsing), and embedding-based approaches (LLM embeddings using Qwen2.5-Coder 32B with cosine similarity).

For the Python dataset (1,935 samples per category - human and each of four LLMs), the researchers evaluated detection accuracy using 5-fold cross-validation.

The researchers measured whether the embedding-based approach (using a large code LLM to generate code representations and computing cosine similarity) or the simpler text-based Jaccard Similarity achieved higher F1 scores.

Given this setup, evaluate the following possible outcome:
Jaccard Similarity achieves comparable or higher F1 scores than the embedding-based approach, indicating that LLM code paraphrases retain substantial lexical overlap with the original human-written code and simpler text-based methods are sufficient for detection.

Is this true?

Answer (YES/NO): YES